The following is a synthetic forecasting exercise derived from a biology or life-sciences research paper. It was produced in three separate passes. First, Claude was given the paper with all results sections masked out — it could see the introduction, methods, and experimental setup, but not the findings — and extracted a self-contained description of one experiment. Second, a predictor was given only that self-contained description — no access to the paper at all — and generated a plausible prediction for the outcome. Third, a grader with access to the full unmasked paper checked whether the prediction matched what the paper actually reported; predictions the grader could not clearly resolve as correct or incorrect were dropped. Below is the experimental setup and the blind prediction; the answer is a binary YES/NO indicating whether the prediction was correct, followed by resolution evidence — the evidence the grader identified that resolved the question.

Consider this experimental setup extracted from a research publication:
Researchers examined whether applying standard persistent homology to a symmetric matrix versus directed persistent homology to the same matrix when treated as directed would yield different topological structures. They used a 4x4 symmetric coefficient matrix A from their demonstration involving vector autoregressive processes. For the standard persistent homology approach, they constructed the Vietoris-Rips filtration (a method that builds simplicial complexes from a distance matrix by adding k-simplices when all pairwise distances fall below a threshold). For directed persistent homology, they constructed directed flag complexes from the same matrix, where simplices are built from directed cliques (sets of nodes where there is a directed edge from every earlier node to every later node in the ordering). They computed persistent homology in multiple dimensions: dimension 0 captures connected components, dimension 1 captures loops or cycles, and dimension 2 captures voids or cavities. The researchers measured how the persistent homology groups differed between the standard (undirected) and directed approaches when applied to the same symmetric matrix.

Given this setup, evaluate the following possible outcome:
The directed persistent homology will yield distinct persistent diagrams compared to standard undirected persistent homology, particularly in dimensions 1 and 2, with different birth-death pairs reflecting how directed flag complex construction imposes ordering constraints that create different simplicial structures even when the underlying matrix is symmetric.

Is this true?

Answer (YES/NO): YES